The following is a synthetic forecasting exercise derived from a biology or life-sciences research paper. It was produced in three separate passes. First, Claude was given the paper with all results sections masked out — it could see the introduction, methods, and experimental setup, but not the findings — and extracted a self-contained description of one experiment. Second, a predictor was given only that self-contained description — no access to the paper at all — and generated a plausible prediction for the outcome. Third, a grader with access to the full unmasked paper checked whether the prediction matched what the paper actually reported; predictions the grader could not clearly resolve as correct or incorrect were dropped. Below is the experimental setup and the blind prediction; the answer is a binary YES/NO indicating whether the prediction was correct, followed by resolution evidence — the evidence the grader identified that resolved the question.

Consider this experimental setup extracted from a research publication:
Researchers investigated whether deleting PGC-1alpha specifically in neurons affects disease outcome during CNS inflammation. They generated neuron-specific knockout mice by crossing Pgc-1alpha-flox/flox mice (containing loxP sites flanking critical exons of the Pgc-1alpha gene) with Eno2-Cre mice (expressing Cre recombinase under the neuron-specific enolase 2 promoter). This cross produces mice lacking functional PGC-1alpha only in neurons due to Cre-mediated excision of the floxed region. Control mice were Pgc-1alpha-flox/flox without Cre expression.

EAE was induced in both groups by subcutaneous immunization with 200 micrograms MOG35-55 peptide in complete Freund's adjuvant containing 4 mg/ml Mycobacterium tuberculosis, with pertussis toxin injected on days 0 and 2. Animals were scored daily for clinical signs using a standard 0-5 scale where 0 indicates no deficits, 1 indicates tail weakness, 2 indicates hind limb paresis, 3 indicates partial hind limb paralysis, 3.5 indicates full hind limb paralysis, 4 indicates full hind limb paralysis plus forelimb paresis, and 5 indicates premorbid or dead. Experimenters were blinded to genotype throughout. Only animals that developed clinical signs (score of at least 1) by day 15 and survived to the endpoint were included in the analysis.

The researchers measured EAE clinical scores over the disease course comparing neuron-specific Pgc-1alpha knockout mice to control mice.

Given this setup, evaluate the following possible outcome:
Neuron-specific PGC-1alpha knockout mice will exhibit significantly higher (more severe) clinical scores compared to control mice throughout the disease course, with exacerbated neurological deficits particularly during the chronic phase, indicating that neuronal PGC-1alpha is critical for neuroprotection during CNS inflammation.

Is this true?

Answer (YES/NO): YES